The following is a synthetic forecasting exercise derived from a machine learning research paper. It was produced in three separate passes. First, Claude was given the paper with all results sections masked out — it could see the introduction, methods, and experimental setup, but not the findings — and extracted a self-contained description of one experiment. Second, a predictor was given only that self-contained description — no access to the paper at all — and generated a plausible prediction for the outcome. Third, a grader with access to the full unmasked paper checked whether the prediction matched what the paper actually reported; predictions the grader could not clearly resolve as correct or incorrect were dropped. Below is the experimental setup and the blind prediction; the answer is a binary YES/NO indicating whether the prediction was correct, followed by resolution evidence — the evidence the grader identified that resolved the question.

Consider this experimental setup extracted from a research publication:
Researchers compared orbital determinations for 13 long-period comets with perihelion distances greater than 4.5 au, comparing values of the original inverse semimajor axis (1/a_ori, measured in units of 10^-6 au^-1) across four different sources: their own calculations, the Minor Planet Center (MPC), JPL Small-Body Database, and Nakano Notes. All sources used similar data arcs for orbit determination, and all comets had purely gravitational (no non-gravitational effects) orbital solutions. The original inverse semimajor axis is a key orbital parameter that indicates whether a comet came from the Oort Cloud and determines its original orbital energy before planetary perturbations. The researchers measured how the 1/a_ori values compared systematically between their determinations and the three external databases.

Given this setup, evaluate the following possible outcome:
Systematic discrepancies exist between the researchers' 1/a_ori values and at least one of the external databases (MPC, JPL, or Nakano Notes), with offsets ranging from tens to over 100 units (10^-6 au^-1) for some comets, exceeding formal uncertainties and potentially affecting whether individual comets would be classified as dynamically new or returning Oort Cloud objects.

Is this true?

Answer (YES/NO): NO